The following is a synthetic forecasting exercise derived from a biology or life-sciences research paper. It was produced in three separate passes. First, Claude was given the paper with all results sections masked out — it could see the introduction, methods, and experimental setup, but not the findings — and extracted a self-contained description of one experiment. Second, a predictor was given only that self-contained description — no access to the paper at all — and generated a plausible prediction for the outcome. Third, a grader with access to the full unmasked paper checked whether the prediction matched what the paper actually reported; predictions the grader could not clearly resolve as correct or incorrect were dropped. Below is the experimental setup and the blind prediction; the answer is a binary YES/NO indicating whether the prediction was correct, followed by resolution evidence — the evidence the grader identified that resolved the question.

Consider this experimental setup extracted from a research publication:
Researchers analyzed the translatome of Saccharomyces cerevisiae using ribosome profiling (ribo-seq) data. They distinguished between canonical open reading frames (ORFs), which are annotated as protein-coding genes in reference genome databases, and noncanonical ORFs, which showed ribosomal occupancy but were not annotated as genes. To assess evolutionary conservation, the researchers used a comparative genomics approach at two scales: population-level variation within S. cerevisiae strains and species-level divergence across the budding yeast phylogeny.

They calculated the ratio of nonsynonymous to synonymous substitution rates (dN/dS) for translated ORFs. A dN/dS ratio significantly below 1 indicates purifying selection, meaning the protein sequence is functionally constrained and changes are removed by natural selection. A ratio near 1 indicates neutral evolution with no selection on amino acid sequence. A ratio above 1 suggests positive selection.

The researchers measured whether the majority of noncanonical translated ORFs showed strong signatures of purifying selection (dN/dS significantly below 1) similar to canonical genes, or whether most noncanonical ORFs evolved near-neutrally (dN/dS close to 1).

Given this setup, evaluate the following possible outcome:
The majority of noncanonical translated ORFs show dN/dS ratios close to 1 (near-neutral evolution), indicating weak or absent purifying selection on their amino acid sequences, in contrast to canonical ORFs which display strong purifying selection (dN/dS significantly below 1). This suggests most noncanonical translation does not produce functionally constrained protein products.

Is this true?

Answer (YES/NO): YES